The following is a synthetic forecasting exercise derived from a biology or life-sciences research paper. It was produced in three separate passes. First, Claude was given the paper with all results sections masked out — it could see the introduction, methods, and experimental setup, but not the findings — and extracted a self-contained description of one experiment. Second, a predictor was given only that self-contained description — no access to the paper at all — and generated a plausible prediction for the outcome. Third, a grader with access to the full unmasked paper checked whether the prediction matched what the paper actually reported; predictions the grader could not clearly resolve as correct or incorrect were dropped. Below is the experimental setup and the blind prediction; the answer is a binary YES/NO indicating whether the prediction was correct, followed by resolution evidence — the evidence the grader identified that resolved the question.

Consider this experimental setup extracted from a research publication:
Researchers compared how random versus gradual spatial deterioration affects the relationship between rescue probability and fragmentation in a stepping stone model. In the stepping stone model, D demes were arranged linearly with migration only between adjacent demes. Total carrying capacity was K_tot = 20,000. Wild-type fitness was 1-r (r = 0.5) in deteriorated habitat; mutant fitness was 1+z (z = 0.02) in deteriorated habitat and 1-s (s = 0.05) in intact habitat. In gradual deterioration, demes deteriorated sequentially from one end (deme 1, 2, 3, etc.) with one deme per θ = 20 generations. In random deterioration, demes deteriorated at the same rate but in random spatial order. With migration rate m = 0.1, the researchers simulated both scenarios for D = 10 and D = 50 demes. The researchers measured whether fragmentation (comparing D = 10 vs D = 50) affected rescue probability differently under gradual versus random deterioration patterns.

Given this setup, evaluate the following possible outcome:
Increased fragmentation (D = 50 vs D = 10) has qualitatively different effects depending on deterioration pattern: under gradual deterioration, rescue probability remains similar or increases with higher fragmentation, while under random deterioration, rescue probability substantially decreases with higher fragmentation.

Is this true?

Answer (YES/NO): NO